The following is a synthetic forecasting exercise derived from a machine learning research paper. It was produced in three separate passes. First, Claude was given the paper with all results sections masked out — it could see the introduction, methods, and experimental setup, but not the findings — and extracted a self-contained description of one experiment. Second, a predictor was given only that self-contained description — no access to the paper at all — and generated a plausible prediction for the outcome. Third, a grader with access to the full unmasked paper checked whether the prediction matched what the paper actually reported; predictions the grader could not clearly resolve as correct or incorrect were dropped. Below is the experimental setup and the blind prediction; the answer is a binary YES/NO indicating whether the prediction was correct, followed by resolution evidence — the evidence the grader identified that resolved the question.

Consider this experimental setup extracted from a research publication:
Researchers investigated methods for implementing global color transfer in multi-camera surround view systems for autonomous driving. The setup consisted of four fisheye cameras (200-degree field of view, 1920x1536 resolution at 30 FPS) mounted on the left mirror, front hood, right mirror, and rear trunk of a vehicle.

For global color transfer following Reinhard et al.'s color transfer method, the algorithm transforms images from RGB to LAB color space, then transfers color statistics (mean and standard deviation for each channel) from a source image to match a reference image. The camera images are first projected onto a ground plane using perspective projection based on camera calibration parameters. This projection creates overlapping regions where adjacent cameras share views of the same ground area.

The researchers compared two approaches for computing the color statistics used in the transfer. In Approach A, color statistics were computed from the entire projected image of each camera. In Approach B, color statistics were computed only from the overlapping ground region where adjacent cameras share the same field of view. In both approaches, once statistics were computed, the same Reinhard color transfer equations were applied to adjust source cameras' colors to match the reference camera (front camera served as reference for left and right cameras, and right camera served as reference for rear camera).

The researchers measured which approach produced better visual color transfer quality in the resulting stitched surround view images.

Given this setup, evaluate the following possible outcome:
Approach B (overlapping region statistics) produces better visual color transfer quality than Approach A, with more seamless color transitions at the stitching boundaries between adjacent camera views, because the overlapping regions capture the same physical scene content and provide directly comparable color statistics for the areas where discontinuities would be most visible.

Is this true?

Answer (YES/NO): YES